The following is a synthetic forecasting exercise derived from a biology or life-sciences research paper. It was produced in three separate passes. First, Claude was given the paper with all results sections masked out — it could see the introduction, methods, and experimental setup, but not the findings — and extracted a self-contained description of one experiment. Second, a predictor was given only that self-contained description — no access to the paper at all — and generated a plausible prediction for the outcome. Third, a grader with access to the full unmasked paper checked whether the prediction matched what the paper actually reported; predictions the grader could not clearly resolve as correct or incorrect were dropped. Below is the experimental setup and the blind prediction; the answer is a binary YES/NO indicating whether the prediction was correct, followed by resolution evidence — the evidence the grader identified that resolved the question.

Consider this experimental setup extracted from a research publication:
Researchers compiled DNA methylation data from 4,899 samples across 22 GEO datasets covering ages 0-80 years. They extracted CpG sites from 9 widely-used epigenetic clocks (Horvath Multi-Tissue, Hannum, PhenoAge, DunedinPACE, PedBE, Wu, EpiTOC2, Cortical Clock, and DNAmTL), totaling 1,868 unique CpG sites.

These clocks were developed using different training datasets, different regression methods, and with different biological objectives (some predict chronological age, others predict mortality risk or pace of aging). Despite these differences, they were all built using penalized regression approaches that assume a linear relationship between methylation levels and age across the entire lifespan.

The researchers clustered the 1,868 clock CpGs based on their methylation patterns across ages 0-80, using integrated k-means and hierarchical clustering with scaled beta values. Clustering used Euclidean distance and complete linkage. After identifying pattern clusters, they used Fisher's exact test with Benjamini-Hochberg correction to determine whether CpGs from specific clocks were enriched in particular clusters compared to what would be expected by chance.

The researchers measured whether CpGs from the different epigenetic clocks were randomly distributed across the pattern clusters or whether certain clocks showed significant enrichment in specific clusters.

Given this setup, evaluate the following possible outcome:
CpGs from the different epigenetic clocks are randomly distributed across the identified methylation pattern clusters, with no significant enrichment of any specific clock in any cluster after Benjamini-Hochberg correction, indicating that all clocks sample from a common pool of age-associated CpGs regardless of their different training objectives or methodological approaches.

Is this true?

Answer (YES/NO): NO